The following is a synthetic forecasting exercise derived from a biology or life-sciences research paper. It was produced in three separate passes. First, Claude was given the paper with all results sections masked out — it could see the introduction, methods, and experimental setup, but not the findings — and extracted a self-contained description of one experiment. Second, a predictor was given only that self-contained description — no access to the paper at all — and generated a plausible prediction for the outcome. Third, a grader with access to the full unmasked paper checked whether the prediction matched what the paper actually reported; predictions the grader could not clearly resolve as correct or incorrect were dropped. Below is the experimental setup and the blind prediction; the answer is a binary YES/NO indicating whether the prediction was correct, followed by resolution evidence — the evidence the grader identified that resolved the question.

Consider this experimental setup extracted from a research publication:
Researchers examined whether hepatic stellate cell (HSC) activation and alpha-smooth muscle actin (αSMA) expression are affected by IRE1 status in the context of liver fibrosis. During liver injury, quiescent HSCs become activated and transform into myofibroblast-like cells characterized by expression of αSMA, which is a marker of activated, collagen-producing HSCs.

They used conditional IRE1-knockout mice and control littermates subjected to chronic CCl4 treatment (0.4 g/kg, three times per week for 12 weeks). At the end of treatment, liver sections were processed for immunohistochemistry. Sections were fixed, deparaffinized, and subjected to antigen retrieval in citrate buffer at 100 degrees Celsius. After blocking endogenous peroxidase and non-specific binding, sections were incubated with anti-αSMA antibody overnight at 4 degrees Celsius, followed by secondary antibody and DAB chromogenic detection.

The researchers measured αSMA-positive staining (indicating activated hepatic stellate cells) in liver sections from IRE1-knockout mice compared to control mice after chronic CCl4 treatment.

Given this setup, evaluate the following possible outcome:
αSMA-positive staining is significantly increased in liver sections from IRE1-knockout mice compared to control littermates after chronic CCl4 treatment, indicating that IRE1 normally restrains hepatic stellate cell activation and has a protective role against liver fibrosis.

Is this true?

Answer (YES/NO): NO